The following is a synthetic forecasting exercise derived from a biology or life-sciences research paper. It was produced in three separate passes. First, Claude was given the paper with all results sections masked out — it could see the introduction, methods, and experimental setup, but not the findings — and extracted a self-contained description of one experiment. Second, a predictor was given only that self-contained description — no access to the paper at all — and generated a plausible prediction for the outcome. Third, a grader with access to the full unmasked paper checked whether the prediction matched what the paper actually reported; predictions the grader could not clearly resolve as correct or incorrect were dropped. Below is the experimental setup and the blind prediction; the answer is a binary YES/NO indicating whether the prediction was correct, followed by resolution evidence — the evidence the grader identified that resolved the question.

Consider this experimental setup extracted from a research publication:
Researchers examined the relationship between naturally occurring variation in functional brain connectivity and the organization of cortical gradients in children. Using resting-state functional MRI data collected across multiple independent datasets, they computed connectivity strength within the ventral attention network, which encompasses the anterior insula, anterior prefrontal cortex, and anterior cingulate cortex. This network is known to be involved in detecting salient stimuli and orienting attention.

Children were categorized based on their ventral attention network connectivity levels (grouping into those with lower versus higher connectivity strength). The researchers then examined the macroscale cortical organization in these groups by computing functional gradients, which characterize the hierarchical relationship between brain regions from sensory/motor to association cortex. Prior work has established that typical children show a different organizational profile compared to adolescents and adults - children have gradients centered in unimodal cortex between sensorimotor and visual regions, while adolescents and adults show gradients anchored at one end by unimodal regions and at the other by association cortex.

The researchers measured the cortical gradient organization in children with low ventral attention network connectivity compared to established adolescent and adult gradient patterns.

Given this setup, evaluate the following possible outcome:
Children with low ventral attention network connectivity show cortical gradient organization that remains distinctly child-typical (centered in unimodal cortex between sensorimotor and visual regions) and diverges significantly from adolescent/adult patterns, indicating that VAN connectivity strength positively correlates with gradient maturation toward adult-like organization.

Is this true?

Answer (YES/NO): NO